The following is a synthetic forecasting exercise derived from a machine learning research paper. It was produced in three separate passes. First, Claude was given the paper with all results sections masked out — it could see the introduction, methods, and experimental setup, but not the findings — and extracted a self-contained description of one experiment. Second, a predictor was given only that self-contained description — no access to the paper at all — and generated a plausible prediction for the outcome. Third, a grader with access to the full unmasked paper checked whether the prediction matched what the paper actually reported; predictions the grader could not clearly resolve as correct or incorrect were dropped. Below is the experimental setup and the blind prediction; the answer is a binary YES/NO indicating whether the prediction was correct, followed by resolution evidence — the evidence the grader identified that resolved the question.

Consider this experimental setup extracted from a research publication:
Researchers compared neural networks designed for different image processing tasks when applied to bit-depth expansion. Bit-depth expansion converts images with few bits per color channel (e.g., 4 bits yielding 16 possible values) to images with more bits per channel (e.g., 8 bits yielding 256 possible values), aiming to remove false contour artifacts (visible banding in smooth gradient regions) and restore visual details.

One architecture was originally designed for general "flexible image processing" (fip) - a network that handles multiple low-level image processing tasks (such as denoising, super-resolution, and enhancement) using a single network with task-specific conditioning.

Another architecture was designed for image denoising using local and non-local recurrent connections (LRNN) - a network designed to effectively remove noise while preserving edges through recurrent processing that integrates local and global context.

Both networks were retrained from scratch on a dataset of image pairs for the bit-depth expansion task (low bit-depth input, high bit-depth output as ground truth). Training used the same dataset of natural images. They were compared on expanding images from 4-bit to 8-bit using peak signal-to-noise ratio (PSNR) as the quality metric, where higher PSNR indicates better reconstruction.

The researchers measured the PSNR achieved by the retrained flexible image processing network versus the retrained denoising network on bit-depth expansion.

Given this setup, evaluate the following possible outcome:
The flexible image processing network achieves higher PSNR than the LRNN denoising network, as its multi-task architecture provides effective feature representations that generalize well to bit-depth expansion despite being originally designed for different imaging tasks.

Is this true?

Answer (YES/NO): YES